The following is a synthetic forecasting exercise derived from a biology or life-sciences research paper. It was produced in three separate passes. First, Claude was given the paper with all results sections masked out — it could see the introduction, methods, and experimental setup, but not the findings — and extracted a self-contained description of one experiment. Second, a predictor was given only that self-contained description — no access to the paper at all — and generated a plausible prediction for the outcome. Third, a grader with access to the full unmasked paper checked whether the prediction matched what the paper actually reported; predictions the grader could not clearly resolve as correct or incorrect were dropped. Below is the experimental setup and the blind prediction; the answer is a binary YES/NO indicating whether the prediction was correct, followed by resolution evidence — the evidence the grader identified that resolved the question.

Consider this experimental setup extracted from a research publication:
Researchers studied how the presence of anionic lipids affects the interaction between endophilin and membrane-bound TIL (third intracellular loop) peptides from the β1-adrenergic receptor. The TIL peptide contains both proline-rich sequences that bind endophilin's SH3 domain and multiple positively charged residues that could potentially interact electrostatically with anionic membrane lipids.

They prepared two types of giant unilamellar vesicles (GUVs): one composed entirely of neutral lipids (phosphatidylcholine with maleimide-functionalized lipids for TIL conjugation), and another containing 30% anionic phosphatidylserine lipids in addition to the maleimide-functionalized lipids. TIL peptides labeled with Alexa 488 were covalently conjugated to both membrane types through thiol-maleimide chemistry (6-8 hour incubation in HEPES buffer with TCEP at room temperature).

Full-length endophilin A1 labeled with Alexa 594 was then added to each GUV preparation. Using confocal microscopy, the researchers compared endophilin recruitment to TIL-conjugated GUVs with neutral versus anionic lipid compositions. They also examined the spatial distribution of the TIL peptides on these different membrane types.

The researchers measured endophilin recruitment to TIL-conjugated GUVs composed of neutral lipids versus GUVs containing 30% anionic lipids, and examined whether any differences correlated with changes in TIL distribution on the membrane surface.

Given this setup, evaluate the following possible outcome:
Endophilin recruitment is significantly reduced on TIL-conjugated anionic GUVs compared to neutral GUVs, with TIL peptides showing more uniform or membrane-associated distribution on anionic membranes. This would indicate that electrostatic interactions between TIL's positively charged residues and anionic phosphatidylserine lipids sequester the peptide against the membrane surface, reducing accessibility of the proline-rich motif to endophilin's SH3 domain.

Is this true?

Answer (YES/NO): YES